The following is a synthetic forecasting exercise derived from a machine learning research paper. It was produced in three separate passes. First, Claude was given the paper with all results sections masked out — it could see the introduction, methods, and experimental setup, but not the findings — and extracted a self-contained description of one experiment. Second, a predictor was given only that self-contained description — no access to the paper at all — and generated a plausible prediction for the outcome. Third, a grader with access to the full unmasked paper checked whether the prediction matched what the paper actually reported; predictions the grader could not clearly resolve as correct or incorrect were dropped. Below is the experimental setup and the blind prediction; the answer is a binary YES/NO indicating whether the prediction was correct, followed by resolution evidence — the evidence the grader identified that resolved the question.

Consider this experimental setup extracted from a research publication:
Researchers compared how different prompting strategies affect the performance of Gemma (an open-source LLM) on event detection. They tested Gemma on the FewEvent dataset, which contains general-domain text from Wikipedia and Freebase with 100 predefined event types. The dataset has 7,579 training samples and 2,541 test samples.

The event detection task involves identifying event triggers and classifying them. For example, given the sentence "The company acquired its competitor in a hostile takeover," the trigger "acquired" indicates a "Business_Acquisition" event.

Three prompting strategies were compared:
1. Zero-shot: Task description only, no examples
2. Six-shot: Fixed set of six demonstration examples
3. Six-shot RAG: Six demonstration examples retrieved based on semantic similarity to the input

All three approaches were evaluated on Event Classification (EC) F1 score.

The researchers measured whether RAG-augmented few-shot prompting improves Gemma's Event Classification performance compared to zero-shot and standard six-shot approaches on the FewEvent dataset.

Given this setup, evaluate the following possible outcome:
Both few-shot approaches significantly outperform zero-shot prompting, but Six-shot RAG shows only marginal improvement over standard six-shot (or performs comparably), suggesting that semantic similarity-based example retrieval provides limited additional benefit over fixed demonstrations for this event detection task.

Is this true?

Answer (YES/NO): NO